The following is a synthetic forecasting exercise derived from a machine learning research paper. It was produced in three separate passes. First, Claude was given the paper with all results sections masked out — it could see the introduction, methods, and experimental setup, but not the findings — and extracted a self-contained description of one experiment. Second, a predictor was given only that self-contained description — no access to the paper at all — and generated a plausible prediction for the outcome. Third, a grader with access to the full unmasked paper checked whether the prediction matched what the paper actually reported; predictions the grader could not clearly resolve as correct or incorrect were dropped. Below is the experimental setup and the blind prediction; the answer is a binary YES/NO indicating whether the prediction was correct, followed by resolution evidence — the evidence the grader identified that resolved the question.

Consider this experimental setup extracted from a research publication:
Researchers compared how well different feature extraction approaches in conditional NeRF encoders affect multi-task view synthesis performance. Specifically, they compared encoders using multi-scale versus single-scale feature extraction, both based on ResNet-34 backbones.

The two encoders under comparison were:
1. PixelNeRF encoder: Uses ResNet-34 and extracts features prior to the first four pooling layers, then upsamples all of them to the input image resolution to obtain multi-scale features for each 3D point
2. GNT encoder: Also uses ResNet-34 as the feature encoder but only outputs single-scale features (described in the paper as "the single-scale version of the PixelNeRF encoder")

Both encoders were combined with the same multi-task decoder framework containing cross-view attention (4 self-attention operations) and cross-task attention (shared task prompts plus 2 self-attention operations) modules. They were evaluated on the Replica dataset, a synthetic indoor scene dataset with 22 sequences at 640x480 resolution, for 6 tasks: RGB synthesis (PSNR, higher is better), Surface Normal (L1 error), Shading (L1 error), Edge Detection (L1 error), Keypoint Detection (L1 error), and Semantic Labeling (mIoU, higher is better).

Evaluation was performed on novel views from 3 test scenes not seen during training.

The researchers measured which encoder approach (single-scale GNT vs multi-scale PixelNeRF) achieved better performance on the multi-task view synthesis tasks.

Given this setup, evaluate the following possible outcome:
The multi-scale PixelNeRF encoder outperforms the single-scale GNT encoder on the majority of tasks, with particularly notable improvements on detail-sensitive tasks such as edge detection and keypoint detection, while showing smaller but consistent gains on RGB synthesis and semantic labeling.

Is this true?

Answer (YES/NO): YES